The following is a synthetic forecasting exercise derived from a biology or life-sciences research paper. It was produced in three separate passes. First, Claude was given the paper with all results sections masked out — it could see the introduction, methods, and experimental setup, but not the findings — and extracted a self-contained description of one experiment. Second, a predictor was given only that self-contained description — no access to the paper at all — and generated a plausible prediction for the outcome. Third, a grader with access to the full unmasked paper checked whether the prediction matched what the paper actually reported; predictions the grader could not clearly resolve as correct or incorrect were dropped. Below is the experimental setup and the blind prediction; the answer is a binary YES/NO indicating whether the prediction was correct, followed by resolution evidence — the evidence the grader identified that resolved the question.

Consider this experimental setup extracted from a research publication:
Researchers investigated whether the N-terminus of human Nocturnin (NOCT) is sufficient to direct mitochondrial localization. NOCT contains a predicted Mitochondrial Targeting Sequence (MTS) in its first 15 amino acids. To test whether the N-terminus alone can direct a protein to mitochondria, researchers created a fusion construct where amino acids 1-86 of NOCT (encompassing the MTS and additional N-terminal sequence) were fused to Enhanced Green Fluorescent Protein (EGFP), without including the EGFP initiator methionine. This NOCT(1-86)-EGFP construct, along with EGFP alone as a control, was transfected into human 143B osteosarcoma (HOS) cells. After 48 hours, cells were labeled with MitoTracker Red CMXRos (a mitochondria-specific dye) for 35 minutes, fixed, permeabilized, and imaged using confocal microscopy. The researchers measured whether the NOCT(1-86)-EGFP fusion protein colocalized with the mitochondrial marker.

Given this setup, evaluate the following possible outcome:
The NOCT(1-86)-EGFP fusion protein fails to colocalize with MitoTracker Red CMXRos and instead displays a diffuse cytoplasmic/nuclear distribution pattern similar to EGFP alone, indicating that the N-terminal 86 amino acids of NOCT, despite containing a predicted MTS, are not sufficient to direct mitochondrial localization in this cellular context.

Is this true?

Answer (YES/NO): NO